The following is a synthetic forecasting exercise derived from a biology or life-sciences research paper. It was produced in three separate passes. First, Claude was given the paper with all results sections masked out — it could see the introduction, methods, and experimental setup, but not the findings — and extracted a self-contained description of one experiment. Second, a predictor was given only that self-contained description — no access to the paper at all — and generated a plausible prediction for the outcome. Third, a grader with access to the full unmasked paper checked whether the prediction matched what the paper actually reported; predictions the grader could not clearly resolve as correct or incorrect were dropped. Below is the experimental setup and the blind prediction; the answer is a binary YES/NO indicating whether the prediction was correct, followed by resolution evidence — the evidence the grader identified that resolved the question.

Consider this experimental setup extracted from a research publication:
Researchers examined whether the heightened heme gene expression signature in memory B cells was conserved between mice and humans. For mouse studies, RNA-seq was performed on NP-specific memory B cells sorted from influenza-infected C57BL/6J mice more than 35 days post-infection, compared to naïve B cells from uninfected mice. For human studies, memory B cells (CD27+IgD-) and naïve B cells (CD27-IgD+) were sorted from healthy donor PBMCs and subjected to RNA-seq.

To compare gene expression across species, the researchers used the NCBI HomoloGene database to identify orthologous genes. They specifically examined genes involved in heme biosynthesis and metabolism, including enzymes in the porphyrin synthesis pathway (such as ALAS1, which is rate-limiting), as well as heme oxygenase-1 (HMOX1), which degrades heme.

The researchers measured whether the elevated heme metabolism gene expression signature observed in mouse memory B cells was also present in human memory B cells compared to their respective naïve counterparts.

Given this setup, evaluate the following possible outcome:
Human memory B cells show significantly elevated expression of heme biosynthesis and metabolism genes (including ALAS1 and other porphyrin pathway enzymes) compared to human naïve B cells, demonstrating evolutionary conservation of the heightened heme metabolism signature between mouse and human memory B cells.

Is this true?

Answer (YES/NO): NO